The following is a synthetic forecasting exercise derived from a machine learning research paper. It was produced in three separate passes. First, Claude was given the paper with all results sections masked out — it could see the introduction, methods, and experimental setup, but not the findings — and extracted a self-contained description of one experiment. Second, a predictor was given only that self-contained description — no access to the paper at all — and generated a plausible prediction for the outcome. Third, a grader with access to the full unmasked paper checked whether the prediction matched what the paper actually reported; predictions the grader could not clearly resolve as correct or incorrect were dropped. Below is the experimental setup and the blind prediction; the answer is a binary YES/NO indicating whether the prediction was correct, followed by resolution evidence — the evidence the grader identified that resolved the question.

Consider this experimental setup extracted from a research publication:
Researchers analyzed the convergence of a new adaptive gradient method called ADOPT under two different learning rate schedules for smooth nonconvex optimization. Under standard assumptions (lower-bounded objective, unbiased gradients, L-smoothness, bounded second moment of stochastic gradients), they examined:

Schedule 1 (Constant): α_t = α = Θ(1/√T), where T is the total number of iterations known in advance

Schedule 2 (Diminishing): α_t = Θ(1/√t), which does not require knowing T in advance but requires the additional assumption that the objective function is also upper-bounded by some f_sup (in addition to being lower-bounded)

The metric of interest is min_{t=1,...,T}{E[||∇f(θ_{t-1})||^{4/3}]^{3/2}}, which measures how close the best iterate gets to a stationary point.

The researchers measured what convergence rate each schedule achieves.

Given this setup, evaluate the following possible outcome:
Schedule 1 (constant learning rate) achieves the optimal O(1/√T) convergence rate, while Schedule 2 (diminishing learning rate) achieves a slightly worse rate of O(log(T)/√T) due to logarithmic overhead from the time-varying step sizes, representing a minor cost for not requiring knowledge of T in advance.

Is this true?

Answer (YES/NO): NO